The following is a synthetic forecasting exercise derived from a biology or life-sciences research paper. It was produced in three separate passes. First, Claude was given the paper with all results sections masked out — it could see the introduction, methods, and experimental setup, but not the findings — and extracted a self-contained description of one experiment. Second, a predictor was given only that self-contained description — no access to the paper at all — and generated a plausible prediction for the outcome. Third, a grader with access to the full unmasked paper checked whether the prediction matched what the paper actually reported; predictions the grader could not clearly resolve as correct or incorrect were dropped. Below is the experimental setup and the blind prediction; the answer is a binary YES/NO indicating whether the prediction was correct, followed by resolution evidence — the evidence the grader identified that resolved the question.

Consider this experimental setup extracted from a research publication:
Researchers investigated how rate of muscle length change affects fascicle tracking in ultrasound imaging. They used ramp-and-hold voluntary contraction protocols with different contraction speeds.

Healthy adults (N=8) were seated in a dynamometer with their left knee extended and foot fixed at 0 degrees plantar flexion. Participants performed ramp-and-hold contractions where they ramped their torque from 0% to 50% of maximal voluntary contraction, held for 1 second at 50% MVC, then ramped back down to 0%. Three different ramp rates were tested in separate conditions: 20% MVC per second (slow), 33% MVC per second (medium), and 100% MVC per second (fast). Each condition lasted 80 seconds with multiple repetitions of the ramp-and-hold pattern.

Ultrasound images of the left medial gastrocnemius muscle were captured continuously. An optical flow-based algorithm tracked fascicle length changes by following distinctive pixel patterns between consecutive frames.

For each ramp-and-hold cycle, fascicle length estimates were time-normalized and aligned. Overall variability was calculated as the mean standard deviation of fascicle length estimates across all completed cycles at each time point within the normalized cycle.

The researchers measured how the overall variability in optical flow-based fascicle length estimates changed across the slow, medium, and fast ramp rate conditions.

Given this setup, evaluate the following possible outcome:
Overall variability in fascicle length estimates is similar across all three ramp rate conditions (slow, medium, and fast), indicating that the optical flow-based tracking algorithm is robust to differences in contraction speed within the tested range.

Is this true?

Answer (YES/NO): NO